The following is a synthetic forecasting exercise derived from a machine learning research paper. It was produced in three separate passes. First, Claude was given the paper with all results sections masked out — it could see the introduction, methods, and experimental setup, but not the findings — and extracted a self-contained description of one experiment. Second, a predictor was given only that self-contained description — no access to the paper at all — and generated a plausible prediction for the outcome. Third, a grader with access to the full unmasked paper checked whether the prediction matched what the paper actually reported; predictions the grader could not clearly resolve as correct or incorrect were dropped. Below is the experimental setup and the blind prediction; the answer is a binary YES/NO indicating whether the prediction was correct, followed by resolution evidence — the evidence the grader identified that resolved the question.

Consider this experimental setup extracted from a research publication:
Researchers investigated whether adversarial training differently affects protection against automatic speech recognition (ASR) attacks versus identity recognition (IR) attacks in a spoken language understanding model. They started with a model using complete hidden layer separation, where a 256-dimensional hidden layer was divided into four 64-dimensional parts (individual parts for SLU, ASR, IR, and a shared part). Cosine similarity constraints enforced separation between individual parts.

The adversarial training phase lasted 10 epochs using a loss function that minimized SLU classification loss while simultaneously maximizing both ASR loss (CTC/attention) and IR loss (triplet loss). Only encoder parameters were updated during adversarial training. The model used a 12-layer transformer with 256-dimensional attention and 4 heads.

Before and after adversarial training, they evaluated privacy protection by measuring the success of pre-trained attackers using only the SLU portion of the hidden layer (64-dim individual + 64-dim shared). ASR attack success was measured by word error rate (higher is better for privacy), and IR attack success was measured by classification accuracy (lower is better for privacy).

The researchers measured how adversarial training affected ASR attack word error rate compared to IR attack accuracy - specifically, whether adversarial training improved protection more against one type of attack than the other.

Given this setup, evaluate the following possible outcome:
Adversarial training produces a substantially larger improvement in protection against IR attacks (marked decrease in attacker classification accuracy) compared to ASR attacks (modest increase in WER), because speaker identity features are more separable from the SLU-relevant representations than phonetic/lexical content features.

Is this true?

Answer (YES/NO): YES